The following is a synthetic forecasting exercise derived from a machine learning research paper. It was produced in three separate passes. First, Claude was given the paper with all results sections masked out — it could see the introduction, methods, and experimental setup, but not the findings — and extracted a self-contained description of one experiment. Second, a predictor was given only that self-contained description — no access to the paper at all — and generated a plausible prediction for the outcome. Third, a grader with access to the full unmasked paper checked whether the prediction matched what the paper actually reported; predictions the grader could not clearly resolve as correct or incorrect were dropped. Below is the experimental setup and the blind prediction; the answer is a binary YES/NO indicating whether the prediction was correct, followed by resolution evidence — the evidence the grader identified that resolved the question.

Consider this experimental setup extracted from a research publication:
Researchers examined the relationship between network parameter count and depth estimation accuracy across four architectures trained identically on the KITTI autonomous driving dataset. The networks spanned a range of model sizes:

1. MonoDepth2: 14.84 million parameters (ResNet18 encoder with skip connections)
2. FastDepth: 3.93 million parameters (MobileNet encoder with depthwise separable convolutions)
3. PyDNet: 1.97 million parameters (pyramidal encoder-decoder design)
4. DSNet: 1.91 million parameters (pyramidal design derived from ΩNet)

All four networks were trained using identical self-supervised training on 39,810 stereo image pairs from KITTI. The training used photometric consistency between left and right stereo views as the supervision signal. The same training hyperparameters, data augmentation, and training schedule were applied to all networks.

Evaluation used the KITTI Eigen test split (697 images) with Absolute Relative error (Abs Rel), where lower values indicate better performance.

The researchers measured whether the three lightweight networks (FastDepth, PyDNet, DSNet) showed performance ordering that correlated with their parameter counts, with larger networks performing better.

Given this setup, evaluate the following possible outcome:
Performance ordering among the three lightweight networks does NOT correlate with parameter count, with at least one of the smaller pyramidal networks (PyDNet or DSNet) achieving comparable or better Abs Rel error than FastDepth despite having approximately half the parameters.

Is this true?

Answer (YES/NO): YES